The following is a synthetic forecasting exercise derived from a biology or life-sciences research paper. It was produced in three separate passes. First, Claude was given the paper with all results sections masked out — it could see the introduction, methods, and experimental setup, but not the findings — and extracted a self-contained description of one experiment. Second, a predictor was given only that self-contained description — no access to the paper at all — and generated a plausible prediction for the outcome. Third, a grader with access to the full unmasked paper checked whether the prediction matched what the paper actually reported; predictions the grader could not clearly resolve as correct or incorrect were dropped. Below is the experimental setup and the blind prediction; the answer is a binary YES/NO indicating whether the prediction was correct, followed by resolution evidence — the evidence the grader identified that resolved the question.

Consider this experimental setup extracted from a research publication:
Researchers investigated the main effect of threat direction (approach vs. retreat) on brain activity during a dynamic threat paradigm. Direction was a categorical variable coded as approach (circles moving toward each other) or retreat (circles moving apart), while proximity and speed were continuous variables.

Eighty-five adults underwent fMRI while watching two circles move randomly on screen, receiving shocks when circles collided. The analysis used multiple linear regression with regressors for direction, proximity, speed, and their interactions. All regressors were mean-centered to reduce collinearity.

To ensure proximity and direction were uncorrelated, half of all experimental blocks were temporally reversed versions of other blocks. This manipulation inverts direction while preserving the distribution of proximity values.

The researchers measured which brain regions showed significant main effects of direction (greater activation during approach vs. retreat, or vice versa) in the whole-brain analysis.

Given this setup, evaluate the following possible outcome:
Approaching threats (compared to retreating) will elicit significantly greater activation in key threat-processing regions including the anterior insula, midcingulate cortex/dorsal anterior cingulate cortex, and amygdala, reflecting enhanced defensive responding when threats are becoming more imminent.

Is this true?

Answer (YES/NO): NO